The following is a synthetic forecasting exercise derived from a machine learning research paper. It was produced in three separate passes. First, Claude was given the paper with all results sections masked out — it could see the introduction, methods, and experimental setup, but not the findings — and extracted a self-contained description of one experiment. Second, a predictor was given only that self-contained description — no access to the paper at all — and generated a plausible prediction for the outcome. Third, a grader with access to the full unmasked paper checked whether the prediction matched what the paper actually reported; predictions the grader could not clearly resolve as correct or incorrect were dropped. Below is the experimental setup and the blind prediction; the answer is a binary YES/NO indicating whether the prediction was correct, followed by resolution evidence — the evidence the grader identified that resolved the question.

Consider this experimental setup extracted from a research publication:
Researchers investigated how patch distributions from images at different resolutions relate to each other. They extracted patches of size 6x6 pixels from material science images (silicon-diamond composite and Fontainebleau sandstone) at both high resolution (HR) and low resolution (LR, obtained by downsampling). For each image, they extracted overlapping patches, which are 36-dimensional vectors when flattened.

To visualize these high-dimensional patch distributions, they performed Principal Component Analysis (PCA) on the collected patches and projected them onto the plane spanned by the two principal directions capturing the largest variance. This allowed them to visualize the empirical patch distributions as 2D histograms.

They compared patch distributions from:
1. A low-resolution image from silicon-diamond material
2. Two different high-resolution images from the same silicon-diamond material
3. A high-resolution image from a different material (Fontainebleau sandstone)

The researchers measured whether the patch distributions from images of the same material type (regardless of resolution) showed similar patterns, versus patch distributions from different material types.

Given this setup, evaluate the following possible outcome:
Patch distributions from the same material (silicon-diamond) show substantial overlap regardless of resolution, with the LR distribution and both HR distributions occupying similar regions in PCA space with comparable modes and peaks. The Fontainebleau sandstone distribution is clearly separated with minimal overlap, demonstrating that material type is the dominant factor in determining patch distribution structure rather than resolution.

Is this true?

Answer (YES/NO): YES